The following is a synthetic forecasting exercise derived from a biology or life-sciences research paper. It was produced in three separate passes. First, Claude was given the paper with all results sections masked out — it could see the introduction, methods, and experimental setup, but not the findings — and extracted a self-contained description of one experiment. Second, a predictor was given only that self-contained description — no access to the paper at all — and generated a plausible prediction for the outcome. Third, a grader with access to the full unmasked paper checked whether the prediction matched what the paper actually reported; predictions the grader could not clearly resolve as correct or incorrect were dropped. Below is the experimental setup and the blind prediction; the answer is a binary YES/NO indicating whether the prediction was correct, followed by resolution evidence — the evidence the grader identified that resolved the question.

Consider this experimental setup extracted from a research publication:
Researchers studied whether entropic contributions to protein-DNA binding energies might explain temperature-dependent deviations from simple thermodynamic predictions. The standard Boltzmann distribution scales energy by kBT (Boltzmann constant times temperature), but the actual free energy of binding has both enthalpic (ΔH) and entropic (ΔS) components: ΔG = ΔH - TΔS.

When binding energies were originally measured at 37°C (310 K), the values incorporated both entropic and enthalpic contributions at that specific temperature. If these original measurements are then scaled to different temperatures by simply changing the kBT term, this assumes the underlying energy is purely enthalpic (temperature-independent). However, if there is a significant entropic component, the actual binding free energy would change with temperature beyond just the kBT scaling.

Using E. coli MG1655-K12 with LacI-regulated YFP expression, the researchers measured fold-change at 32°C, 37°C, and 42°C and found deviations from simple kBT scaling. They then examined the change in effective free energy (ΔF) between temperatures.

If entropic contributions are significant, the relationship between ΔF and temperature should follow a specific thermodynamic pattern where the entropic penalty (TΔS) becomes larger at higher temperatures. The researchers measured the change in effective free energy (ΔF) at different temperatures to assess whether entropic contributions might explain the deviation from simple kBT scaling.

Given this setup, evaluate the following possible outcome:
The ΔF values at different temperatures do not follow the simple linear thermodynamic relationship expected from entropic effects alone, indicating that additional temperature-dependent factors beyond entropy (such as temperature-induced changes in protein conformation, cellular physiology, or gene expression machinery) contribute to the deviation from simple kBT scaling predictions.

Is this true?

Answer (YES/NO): NO